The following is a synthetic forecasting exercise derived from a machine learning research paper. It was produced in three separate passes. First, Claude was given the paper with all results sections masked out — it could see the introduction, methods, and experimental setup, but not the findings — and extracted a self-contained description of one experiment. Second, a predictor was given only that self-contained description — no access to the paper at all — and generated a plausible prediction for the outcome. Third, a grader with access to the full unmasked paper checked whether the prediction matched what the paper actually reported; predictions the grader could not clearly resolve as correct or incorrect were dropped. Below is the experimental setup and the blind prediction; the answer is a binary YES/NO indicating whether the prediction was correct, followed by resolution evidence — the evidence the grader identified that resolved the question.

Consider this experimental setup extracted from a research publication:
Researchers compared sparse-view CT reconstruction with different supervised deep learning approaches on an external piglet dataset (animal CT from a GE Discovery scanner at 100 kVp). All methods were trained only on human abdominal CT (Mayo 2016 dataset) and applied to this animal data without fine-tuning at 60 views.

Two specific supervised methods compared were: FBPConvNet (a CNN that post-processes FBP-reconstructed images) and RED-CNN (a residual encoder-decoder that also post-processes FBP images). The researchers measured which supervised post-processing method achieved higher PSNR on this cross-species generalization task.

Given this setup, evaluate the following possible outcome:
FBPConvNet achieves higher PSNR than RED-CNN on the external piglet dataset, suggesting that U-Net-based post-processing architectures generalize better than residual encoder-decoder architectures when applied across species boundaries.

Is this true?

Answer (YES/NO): YES